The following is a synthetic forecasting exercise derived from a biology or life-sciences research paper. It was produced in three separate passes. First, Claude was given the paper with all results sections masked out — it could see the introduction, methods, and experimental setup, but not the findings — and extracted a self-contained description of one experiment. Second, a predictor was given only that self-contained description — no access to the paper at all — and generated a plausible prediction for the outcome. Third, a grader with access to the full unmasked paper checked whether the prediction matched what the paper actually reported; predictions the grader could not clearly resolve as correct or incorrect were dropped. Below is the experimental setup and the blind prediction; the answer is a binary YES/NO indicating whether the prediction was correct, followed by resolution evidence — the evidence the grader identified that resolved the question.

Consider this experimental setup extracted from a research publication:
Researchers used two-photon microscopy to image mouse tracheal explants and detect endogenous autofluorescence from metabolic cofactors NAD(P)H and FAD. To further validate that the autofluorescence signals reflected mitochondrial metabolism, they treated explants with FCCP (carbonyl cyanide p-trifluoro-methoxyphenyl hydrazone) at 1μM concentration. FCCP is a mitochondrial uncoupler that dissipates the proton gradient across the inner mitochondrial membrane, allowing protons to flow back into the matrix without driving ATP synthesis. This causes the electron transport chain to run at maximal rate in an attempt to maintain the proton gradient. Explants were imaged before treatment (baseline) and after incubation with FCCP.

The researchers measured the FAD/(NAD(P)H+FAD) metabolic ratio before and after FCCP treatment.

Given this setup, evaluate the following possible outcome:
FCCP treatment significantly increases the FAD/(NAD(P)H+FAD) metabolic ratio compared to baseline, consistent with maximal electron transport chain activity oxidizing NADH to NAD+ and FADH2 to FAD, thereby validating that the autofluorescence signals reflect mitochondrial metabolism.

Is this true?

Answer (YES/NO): YES